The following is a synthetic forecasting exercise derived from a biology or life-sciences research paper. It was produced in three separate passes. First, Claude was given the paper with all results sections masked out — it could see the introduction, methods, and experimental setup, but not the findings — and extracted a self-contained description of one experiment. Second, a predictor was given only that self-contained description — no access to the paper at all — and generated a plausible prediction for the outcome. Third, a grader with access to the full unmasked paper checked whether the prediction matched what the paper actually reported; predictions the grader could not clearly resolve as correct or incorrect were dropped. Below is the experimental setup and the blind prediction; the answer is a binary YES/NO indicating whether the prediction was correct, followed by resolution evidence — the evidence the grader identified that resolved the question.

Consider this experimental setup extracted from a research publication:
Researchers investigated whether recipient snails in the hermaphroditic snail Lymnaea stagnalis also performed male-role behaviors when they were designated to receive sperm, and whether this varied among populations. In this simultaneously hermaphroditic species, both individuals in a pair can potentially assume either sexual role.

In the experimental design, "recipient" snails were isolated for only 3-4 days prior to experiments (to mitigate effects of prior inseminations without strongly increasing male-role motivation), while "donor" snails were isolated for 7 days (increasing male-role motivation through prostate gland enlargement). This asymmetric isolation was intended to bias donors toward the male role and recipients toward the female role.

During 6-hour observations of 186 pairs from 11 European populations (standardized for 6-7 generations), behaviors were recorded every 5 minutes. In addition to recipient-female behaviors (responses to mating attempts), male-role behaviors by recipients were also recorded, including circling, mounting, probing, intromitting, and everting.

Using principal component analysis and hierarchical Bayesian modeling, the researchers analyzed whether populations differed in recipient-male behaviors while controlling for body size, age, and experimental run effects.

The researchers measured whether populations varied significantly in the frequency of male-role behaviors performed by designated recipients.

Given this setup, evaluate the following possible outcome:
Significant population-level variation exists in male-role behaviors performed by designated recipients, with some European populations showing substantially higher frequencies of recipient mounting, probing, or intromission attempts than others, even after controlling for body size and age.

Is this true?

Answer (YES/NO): YES